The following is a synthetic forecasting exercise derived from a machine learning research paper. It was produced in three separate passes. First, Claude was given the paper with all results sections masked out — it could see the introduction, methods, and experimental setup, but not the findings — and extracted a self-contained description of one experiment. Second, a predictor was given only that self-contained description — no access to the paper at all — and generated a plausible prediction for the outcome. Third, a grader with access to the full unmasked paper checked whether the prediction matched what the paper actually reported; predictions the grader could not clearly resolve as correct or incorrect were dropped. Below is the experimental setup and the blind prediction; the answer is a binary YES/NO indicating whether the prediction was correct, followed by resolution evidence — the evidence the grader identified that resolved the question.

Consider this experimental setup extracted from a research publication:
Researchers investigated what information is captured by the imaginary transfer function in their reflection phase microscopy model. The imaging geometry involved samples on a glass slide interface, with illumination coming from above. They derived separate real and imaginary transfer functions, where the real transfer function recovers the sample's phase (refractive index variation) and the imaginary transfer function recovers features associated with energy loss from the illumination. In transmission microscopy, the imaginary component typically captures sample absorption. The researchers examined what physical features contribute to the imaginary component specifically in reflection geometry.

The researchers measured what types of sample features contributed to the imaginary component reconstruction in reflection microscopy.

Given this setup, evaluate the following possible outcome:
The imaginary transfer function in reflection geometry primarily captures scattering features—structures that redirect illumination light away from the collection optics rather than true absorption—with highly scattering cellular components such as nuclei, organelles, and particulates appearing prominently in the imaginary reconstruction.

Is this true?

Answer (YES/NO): NO